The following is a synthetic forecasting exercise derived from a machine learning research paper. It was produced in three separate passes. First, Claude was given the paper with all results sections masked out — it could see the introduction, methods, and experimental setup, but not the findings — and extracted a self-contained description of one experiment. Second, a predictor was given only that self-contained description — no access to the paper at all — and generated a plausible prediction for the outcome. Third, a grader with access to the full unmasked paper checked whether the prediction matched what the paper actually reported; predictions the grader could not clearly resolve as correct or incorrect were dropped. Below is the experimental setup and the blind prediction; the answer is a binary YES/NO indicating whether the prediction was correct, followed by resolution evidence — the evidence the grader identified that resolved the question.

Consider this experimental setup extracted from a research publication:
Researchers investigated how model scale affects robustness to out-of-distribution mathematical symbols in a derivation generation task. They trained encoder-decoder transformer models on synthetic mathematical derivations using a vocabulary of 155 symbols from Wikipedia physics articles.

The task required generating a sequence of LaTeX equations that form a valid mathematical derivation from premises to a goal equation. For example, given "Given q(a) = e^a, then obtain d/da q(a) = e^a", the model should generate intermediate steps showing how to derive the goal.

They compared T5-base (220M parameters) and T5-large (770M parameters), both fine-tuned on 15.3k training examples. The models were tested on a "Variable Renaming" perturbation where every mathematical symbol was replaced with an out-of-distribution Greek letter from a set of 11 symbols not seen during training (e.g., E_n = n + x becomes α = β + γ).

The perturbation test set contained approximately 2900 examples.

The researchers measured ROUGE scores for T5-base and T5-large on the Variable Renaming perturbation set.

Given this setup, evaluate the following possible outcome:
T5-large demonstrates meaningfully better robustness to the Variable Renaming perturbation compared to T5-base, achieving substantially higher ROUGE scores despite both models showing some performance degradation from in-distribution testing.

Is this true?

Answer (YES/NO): YES